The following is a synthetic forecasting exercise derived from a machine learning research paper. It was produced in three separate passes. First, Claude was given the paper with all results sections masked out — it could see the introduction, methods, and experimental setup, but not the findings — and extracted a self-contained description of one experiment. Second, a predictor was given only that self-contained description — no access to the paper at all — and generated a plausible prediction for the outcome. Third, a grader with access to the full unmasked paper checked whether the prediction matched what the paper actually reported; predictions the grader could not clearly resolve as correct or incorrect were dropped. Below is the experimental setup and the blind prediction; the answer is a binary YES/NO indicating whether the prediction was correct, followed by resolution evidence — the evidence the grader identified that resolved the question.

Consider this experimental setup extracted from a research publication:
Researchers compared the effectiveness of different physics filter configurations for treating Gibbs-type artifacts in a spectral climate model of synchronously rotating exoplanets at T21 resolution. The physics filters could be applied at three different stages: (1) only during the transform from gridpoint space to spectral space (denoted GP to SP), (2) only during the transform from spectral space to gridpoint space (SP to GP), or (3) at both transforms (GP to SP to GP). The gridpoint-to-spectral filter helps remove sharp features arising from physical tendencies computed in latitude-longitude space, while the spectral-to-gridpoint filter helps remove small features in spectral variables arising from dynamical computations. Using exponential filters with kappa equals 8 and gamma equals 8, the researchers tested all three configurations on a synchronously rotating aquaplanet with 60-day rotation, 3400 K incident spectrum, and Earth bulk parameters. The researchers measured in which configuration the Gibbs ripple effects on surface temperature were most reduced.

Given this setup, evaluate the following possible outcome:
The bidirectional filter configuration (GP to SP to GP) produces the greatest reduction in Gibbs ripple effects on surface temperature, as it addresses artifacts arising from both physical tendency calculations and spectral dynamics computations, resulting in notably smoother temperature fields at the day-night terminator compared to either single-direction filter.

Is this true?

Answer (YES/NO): YES